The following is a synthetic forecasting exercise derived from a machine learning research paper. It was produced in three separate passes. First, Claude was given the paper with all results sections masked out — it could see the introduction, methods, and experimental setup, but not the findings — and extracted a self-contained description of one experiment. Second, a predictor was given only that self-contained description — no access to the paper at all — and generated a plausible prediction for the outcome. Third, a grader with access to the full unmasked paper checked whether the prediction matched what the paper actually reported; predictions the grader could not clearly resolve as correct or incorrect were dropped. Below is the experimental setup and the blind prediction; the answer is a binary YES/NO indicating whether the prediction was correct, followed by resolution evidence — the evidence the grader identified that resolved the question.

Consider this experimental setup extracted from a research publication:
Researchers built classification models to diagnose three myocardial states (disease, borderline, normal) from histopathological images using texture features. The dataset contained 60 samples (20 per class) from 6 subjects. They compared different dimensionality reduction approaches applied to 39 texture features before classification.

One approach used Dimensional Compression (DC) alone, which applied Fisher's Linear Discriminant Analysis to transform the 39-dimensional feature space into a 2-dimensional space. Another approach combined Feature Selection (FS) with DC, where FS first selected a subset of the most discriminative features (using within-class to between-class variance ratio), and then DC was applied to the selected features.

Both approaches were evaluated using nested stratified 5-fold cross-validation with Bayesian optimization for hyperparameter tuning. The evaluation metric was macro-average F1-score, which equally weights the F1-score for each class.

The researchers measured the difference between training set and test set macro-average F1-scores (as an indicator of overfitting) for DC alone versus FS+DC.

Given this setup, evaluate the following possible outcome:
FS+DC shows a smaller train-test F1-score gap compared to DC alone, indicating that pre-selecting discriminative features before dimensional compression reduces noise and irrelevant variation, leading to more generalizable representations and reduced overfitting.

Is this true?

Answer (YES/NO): YES